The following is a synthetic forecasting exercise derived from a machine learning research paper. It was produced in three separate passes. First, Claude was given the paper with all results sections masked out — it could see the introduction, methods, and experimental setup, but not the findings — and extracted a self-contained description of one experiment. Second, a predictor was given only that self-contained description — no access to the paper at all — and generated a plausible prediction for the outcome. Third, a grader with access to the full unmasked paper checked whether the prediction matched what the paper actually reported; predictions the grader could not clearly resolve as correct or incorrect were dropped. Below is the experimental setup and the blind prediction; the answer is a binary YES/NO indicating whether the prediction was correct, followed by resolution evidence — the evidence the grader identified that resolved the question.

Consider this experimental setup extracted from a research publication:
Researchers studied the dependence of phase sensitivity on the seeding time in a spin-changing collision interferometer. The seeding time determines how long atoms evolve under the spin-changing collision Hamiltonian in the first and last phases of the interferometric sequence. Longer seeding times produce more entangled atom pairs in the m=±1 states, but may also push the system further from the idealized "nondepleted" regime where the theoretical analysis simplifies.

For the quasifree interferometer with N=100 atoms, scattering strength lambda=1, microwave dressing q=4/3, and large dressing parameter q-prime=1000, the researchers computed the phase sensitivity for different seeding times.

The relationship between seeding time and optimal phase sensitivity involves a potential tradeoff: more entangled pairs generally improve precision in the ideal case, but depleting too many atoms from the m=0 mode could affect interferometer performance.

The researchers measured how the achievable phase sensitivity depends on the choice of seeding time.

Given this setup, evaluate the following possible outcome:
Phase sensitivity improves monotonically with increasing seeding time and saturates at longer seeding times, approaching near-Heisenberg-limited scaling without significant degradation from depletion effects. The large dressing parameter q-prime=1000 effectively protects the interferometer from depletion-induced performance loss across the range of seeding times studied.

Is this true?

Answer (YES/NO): NO